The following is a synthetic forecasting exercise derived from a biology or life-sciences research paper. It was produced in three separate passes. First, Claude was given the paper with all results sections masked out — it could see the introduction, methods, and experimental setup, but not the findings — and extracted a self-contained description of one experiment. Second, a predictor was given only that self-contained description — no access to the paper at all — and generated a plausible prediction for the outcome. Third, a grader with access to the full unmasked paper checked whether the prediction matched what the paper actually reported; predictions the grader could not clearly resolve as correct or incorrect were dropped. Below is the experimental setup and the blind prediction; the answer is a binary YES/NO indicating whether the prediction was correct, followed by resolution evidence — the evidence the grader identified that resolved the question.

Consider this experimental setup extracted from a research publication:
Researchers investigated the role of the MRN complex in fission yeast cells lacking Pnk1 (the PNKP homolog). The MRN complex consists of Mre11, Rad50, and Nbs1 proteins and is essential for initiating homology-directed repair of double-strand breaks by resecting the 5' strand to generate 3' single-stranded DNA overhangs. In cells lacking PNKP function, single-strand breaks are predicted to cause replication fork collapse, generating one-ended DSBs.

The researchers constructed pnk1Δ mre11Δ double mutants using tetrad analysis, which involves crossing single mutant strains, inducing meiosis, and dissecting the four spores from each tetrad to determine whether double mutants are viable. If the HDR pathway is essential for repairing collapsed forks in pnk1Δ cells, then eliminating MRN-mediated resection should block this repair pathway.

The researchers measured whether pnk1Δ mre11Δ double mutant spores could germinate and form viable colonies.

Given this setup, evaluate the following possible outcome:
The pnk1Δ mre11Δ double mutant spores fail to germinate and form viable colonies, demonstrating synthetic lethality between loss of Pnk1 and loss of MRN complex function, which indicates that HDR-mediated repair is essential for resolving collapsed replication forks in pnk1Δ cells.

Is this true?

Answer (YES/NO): NO